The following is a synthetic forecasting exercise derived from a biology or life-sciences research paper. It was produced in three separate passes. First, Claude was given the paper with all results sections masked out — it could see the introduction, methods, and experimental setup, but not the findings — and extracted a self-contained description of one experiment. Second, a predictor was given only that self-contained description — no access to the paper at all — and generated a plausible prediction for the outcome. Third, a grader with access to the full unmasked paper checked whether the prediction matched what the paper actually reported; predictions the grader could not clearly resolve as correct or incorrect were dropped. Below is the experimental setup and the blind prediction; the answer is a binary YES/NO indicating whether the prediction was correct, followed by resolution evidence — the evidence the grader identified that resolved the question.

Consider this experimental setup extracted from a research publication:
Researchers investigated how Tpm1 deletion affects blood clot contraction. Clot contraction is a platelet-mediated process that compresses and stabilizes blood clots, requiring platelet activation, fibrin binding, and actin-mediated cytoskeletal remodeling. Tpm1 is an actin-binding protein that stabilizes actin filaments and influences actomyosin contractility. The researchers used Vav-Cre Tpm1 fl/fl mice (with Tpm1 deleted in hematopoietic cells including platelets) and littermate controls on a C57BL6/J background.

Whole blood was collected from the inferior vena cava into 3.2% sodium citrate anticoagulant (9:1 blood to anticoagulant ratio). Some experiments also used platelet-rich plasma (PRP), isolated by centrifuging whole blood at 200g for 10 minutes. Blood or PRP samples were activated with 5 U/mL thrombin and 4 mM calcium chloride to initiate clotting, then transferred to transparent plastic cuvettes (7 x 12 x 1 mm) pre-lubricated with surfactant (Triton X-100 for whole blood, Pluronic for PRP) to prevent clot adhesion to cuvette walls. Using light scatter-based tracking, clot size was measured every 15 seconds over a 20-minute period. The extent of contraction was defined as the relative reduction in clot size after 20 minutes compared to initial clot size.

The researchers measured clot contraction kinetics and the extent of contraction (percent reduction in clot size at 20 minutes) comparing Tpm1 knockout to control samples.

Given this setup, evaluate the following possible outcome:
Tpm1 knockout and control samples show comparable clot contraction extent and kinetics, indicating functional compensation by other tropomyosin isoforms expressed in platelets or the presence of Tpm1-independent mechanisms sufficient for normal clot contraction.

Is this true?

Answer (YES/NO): NO